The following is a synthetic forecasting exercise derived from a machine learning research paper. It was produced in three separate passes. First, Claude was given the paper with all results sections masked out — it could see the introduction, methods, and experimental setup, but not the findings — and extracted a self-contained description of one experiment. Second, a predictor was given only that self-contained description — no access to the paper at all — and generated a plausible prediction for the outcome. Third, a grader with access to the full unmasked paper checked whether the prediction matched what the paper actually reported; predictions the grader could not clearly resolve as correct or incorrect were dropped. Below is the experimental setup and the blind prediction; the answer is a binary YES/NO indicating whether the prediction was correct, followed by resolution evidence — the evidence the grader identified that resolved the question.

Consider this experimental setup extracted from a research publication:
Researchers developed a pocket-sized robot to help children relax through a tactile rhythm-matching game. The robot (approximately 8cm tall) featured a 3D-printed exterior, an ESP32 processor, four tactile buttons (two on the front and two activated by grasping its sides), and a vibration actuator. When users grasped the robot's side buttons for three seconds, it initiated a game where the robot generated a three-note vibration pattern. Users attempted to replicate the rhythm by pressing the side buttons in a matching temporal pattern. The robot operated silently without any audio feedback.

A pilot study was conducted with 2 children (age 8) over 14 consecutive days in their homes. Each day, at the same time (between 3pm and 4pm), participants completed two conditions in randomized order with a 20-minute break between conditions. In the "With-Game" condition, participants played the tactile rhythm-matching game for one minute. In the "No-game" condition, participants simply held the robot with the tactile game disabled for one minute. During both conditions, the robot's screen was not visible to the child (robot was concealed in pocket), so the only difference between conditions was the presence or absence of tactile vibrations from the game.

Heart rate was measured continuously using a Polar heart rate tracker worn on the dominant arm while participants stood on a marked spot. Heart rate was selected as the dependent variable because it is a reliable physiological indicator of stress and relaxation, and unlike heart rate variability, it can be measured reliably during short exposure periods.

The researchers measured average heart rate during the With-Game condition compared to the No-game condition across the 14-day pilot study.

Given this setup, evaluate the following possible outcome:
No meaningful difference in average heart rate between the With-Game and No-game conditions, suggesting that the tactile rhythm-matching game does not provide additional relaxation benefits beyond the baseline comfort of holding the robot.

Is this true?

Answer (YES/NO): NO